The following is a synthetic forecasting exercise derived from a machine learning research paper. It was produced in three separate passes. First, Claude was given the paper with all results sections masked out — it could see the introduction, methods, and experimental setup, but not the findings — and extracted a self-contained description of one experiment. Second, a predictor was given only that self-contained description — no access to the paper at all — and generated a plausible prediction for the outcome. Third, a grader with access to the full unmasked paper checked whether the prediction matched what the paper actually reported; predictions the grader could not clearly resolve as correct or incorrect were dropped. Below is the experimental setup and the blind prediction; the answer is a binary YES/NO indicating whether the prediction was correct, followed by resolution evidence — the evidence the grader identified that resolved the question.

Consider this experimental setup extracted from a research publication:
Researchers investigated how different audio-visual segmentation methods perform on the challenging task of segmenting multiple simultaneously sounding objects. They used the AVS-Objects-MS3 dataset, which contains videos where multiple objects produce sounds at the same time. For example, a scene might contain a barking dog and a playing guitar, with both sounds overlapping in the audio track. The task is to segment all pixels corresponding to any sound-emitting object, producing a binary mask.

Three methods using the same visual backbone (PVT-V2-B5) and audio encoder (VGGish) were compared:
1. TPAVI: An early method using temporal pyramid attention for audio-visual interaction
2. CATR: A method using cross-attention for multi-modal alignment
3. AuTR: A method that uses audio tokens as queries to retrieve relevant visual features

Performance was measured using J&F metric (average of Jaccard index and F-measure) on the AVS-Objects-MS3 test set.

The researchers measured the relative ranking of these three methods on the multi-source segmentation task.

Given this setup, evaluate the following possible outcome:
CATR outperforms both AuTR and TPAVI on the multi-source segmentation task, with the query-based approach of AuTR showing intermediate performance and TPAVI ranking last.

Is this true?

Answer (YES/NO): NO